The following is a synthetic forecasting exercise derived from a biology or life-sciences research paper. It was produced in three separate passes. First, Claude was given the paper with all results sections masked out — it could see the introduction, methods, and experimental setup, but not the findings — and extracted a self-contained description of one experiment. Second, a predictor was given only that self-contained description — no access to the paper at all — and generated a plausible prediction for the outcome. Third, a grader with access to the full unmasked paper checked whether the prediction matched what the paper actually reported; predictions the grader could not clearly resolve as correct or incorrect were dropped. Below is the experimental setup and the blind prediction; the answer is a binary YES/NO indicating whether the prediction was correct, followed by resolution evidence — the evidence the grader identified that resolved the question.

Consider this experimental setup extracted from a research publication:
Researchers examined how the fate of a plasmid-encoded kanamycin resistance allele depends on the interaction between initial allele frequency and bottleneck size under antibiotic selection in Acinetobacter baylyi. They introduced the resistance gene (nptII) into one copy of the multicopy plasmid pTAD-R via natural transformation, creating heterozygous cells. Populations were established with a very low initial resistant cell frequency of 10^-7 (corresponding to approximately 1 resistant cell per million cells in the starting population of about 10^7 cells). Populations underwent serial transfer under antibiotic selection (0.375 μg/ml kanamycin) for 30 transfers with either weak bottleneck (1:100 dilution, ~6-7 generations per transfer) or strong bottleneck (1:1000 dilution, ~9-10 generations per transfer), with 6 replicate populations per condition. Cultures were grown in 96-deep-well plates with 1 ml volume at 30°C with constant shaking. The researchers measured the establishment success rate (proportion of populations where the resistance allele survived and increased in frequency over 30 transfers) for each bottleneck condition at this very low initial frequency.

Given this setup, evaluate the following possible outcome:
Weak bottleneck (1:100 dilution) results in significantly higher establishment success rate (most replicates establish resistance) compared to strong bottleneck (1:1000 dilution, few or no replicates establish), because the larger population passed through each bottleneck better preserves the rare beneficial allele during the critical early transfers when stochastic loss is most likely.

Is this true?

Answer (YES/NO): NO